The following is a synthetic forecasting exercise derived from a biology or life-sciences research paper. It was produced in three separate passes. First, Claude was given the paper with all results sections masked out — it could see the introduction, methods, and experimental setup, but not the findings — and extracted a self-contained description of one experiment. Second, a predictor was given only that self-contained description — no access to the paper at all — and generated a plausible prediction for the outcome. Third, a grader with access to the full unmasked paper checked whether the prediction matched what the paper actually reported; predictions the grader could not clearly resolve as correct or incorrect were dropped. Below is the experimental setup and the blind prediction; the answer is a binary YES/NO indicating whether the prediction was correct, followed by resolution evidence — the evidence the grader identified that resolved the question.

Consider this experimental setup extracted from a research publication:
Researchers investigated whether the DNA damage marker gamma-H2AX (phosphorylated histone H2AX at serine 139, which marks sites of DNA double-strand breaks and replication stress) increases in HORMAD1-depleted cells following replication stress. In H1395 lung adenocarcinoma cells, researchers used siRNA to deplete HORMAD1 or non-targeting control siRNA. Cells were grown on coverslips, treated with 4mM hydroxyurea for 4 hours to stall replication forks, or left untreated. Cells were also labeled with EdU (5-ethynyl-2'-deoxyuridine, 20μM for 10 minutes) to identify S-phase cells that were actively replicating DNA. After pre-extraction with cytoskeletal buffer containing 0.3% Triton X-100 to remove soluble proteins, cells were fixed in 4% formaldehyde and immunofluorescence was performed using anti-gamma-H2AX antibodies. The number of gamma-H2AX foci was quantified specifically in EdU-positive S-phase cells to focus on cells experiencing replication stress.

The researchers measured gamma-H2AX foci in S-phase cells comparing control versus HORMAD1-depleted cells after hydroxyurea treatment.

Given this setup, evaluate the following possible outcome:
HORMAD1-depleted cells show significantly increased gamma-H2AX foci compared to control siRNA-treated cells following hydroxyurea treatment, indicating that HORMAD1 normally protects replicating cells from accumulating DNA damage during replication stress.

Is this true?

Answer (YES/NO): YES